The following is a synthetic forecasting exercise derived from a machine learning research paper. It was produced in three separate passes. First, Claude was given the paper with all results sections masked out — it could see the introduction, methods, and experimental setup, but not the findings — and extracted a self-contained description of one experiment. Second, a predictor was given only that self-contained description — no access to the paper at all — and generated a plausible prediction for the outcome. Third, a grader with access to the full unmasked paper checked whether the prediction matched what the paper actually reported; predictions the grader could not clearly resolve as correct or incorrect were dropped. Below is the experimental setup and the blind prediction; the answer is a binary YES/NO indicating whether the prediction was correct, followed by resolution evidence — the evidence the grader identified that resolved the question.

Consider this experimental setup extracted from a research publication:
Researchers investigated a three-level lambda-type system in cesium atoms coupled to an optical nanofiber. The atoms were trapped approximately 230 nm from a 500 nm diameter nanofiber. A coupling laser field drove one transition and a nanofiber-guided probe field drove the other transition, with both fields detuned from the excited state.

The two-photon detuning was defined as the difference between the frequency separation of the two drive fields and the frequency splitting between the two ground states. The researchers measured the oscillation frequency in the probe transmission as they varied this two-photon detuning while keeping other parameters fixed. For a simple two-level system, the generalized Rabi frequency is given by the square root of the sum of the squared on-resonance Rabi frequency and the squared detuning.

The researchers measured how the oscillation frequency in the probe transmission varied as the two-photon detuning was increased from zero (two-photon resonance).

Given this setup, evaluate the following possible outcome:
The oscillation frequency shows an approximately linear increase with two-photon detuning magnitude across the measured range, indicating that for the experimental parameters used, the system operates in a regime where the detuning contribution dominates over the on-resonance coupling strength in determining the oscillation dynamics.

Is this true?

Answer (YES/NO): NO